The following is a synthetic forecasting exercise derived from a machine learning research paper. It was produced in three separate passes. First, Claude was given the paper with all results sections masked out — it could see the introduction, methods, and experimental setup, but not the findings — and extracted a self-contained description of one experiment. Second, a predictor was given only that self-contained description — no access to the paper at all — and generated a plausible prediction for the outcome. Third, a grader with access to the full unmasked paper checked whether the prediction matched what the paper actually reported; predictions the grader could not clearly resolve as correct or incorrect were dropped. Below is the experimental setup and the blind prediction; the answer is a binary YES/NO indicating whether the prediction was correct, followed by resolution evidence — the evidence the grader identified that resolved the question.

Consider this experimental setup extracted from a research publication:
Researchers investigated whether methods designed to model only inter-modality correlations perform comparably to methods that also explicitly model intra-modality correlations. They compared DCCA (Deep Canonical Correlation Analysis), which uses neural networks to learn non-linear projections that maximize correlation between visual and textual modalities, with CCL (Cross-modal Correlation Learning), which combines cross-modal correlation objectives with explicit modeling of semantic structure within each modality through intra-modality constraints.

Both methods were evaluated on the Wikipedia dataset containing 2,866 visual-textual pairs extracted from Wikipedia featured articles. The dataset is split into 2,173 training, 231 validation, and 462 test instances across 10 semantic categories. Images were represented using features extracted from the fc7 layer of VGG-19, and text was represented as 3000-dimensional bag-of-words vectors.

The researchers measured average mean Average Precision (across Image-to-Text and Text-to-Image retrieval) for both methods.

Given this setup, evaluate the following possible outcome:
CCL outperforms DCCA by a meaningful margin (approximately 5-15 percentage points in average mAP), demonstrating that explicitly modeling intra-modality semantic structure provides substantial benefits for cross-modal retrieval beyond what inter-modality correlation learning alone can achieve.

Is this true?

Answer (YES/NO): YES